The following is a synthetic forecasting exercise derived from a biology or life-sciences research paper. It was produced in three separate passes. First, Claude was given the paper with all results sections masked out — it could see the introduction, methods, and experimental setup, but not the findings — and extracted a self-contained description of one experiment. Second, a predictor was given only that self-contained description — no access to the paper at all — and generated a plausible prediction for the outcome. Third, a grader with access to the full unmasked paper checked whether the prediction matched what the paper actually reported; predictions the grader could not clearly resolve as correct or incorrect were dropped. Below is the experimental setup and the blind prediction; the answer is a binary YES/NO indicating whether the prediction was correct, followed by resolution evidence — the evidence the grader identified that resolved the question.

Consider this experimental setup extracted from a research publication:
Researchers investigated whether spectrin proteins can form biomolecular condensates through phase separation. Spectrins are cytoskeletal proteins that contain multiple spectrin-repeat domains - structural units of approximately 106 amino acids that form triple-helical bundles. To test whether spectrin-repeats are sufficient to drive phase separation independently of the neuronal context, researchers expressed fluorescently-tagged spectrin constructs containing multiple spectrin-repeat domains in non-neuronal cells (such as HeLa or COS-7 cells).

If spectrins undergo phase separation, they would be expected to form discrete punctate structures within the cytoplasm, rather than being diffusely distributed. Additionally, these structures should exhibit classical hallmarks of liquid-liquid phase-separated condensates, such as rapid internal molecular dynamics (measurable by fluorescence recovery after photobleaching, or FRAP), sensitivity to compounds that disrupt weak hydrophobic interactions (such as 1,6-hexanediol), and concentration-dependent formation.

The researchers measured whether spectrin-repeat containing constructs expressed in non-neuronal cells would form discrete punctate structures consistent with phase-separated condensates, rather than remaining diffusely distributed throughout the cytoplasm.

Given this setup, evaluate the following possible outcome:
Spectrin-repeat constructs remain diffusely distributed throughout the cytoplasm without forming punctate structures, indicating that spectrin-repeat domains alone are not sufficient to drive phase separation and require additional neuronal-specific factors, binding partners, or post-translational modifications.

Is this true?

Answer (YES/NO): NO